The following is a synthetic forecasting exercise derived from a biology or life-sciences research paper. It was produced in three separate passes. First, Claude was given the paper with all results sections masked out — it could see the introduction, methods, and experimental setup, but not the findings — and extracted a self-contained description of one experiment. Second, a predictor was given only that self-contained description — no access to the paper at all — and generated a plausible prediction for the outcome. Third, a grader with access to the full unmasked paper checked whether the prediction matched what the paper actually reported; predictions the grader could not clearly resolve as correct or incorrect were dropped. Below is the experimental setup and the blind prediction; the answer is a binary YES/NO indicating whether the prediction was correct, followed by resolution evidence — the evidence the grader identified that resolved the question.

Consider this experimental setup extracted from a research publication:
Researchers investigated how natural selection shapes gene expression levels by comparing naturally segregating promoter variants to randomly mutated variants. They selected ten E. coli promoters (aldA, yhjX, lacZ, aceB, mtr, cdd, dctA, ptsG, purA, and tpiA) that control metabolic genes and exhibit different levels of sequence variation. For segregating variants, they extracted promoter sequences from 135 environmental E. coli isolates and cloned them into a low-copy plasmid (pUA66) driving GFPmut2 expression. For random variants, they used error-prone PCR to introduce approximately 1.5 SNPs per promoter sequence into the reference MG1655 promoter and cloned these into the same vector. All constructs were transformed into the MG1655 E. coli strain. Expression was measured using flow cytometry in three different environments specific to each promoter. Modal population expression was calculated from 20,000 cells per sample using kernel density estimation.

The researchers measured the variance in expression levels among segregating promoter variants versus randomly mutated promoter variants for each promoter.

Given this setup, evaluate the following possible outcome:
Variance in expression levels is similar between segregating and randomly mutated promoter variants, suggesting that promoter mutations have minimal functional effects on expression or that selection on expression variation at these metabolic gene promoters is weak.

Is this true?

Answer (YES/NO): NO